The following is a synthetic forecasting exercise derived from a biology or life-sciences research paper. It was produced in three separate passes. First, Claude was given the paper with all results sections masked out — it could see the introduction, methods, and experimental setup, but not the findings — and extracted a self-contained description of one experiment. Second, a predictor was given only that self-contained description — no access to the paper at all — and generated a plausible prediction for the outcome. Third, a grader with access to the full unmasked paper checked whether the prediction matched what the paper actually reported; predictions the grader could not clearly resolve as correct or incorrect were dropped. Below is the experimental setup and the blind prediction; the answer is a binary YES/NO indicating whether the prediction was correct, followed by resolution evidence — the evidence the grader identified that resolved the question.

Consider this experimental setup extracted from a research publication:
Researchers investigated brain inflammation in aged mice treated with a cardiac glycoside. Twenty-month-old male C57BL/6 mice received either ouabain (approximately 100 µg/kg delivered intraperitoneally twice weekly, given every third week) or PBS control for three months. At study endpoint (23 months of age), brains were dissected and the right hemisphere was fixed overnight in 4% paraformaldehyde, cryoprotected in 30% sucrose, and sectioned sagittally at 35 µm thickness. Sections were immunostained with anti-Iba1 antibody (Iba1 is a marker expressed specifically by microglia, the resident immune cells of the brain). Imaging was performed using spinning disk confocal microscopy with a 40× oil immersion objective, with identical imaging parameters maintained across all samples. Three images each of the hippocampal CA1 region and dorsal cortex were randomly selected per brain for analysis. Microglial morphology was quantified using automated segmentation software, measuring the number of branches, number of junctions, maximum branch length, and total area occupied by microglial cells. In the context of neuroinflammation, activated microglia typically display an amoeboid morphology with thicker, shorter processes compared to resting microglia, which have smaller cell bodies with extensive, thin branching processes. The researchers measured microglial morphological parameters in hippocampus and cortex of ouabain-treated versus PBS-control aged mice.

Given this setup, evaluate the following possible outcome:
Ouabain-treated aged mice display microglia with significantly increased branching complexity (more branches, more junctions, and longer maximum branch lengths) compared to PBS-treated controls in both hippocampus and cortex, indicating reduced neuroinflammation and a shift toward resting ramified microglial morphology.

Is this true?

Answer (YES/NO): NO